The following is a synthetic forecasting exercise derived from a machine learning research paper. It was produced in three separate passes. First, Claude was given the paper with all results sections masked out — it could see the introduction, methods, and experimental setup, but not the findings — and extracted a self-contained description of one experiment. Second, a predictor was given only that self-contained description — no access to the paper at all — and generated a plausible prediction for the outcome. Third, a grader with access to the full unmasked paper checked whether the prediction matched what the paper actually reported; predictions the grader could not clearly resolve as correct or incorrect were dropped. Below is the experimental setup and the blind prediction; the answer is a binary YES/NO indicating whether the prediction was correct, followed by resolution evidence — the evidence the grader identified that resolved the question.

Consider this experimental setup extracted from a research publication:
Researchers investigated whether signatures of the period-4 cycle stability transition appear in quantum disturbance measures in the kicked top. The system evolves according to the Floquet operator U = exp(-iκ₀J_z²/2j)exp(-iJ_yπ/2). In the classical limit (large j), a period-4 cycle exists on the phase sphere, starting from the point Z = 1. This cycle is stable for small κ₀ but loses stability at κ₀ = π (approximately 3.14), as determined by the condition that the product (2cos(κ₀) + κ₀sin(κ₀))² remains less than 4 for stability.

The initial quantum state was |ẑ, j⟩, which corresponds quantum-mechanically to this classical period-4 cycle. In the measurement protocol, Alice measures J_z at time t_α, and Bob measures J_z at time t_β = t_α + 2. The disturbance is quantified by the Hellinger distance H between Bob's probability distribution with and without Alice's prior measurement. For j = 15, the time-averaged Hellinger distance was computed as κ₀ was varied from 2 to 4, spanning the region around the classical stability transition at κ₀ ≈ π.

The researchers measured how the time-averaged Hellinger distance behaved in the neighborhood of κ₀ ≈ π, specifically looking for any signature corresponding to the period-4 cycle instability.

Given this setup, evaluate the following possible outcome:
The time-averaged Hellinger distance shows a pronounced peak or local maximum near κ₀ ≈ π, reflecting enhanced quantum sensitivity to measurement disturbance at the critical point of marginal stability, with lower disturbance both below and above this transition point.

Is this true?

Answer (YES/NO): NO